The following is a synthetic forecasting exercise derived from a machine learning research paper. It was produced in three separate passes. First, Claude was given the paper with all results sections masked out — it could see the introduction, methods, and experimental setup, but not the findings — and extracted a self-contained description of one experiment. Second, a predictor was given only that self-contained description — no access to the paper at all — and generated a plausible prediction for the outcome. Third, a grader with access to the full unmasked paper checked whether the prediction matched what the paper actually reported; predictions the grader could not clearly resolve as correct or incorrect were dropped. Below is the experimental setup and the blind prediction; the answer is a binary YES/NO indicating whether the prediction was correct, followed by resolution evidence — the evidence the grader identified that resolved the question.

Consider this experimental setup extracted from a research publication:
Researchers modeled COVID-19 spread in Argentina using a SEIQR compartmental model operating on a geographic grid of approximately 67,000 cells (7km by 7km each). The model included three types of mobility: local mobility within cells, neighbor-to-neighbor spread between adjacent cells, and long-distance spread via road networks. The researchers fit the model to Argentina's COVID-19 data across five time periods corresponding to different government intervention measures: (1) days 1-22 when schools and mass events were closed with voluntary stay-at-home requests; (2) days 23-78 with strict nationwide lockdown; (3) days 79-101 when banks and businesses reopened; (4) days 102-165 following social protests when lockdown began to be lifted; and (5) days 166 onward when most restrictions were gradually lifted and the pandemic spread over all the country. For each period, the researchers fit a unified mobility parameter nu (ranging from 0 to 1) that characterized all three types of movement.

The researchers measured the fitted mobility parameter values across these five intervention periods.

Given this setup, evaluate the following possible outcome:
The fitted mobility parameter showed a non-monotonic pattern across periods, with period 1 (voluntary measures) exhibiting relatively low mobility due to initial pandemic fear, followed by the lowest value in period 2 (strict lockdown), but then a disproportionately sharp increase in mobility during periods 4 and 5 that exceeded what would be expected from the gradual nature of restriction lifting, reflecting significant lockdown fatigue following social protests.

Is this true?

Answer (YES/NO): NO